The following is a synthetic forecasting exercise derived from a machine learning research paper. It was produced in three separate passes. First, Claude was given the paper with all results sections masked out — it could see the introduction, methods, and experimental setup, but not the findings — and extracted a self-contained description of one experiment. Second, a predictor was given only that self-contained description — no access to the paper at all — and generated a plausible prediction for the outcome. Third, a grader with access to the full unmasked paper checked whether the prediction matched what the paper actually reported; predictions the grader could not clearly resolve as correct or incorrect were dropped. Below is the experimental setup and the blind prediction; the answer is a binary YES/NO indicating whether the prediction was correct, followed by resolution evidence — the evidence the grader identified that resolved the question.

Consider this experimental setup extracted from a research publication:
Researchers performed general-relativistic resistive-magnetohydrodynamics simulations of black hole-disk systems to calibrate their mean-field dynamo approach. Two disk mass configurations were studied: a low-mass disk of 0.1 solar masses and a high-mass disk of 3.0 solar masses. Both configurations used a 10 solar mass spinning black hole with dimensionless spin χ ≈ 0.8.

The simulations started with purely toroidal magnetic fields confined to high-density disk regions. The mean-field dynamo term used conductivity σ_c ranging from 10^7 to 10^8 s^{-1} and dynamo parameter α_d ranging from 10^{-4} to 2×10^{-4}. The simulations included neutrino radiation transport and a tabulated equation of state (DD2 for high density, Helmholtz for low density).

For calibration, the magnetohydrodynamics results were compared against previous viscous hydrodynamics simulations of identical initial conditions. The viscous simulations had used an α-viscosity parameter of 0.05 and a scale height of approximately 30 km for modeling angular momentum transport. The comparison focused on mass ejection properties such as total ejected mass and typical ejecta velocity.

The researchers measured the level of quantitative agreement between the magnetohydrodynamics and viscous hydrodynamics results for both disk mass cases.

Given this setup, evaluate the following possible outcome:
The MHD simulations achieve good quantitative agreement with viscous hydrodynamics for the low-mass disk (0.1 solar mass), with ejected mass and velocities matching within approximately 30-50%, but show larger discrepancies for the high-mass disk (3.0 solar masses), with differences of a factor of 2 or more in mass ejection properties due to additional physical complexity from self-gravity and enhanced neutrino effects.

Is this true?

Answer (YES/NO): NO